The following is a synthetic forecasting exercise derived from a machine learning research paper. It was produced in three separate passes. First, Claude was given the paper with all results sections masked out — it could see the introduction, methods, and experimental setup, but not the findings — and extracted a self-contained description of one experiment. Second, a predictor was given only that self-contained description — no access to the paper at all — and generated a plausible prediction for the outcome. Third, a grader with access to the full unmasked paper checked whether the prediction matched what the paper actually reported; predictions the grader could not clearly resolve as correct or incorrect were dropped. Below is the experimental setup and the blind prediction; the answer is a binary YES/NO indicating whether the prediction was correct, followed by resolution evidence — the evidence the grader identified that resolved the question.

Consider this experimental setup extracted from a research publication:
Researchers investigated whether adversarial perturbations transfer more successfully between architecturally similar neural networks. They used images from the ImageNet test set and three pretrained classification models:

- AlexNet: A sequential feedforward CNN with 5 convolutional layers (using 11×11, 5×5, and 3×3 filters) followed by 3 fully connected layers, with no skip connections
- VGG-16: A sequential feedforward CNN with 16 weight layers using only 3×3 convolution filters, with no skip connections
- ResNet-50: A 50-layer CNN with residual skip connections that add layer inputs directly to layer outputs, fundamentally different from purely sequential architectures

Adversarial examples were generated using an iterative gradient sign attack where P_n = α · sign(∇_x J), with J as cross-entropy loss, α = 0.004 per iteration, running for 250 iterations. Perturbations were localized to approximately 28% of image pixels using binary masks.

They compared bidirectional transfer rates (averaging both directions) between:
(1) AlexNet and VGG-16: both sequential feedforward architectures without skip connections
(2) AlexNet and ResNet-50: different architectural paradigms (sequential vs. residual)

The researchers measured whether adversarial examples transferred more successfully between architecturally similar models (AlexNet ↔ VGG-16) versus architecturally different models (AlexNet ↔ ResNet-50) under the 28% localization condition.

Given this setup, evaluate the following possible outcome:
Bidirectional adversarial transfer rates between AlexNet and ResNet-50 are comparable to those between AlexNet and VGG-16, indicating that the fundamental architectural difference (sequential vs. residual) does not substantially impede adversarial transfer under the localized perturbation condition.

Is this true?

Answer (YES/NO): YES